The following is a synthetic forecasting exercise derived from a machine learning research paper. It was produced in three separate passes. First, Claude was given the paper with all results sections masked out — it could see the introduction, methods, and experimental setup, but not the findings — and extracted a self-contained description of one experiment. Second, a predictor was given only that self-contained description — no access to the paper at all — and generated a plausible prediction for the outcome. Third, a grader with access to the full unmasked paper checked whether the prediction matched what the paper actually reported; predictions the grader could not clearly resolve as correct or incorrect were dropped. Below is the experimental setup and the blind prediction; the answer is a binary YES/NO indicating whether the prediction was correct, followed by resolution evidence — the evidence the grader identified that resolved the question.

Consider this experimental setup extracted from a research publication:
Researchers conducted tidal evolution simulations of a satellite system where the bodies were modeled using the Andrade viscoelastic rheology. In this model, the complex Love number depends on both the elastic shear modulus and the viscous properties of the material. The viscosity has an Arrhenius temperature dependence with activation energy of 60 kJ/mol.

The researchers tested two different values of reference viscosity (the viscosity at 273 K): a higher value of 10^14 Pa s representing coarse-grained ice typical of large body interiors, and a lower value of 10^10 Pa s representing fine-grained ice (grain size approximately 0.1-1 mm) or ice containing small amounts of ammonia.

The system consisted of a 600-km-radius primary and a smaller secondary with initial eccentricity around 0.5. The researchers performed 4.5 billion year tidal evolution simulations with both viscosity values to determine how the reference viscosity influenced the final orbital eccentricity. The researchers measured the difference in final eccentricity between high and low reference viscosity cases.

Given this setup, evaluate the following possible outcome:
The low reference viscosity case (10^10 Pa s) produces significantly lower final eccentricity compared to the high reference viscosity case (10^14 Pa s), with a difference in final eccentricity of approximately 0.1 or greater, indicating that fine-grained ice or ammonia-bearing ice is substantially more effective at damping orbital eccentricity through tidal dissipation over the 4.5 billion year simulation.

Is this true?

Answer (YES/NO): NO